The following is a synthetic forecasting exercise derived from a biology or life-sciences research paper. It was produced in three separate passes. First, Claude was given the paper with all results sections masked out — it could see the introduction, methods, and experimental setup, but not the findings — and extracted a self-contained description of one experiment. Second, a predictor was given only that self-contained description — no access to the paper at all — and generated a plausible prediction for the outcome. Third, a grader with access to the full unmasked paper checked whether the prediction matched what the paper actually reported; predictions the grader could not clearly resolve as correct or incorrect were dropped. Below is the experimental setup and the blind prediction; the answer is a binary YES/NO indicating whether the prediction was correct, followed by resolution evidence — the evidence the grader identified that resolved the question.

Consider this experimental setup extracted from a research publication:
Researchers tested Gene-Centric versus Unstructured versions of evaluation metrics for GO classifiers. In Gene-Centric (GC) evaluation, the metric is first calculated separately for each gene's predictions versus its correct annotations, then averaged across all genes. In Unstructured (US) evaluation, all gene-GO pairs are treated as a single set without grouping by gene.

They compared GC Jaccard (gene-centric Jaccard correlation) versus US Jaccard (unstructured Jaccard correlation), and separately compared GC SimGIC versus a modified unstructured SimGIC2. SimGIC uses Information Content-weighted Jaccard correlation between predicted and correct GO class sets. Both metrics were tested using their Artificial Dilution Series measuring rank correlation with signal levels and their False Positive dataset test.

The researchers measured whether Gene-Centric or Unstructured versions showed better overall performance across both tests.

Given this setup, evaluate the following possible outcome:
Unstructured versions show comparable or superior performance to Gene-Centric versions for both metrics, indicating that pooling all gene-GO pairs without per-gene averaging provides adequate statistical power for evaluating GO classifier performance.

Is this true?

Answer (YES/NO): YES